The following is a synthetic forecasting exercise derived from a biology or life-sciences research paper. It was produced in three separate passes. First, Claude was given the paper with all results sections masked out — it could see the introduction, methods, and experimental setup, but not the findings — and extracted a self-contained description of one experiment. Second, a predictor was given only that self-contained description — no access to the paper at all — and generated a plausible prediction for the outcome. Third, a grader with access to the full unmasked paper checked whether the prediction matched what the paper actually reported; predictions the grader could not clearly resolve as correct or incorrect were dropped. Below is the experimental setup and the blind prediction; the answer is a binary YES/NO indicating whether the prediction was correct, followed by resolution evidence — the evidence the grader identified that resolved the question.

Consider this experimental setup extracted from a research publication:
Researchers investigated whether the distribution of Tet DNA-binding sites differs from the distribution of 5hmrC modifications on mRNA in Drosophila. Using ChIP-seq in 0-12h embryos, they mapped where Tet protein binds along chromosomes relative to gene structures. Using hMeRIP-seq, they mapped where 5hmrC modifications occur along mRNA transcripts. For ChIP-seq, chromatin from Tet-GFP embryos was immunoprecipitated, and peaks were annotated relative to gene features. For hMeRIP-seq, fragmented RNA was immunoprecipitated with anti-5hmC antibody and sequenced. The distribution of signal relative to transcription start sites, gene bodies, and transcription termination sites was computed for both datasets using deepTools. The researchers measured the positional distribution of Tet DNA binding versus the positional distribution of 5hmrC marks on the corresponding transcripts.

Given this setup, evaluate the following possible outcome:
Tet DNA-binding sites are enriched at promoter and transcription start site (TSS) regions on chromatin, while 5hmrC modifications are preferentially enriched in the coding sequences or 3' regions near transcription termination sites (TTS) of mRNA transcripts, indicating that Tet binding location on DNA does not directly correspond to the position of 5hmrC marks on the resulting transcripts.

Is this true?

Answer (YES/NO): YES